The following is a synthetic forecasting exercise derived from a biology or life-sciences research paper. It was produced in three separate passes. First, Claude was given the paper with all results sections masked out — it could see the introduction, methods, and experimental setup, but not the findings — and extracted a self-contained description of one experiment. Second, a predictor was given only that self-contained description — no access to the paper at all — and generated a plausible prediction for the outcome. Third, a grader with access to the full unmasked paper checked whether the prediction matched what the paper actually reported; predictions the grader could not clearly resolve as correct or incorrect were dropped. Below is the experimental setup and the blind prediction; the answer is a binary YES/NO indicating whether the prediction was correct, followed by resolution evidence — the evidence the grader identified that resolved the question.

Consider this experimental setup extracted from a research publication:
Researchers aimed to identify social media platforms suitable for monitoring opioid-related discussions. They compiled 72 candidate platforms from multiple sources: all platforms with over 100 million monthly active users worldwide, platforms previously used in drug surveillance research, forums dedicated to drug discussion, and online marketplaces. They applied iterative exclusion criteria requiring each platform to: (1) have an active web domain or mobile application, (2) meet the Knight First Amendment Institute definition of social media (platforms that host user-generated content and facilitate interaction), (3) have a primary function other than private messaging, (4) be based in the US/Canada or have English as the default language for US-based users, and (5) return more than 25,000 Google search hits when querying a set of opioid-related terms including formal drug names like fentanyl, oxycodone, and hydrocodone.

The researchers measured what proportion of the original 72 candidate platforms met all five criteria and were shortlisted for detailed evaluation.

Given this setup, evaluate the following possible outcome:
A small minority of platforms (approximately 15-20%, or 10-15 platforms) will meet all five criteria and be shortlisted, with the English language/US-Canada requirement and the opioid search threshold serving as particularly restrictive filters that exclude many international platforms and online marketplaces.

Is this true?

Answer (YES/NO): NO